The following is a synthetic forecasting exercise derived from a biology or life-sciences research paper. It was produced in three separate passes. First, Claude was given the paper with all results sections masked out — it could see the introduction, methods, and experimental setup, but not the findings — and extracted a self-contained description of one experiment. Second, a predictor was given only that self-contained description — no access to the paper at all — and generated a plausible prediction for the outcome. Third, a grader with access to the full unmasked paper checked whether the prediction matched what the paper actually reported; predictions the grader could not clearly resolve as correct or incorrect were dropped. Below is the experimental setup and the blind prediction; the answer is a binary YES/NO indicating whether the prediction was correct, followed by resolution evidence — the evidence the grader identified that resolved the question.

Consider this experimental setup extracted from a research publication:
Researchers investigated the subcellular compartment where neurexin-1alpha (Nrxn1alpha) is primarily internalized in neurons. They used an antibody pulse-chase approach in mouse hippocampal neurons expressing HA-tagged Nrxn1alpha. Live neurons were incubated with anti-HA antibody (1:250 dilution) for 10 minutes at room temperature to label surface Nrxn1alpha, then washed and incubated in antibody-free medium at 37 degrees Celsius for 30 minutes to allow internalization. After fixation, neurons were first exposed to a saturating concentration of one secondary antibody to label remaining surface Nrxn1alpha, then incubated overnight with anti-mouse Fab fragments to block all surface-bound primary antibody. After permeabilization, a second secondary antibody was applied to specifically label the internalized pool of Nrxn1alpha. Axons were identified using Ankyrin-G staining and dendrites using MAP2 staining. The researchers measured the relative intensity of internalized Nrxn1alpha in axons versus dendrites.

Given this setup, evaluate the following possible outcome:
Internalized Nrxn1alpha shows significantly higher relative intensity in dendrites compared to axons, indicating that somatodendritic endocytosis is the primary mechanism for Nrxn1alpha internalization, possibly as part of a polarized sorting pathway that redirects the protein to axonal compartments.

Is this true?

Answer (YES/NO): YES